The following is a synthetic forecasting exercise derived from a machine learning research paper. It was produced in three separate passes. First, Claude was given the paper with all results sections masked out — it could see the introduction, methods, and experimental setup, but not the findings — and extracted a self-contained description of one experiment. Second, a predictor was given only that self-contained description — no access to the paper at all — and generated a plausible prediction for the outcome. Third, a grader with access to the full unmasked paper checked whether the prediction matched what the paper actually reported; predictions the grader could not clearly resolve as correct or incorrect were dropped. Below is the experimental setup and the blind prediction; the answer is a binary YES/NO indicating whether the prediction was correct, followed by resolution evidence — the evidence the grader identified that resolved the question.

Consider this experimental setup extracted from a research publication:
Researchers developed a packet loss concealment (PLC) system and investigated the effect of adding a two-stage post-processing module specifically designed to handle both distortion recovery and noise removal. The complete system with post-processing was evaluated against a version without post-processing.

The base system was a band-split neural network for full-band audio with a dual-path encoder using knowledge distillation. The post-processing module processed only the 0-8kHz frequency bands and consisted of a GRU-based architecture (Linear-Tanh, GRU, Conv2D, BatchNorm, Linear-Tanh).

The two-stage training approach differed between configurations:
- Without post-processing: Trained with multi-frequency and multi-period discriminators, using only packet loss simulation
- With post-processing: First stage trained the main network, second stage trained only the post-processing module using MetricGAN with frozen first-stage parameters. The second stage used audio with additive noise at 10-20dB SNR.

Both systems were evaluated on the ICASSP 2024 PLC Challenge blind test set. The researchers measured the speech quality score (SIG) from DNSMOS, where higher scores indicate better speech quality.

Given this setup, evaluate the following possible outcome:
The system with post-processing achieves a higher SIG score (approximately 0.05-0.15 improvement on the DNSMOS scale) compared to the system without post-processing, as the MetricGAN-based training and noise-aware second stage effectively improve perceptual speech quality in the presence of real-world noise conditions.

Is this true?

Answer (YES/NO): NO